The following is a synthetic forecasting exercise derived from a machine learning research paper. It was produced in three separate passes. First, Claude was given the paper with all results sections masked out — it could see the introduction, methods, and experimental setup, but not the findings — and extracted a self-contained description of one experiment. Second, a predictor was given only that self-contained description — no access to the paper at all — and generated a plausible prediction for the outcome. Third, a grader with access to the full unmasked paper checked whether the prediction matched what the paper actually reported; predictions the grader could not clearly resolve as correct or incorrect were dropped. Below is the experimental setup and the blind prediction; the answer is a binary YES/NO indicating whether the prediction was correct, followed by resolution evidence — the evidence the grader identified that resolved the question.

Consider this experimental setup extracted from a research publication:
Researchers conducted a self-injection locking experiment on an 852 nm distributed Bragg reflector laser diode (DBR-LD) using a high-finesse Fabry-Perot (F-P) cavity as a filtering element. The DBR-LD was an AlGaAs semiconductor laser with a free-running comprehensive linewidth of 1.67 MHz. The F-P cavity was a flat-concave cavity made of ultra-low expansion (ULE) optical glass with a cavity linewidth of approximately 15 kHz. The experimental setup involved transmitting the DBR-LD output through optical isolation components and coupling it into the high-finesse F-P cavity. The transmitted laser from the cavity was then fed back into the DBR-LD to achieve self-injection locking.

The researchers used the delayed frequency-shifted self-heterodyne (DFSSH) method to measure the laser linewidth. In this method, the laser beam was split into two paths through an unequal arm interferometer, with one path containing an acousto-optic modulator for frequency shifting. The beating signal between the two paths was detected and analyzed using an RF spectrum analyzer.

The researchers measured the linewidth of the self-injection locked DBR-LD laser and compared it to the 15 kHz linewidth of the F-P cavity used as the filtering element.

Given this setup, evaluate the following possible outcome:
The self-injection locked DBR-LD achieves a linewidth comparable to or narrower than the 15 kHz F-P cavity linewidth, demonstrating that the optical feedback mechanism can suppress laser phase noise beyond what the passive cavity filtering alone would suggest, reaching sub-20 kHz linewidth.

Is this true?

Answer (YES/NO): YES